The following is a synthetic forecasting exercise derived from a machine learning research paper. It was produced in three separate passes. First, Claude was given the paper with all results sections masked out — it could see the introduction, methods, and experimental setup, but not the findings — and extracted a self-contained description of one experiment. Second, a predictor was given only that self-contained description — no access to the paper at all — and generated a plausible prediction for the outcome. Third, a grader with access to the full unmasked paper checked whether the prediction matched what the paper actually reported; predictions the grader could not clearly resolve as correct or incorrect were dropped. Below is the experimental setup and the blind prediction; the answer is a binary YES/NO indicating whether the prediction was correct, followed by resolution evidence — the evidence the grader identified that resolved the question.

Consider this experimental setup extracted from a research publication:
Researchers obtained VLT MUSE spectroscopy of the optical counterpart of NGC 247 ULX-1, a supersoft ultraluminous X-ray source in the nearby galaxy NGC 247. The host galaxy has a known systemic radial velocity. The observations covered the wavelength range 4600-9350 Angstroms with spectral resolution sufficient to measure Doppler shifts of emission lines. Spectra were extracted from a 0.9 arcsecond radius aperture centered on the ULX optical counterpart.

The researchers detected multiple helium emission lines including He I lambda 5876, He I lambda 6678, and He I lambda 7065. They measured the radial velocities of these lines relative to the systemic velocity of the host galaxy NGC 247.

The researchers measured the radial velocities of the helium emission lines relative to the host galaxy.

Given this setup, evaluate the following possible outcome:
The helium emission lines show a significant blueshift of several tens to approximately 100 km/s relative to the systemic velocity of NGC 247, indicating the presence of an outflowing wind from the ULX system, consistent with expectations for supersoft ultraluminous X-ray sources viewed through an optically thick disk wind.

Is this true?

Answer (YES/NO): NO